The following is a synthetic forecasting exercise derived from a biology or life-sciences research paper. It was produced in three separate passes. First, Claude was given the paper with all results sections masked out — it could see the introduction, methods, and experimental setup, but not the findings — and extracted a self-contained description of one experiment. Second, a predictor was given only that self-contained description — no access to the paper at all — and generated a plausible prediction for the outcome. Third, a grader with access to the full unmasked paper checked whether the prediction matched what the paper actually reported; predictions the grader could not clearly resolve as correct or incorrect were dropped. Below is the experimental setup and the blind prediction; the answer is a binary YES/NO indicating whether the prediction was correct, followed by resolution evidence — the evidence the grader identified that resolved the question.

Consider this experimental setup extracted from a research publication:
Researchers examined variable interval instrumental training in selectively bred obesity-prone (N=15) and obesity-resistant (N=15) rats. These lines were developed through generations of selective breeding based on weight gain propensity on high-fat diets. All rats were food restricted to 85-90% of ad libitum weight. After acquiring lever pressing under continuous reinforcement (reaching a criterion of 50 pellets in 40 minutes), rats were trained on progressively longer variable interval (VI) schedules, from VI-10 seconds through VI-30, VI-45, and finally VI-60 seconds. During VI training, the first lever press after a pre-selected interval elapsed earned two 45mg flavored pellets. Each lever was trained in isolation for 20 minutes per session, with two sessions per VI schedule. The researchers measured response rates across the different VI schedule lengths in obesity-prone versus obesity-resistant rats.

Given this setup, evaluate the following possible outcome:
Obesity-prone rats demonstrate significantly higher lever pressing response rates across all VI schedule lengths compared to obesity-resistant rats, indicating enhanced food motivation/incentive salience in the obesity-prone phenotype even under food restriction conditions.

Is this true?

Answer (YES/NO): NO